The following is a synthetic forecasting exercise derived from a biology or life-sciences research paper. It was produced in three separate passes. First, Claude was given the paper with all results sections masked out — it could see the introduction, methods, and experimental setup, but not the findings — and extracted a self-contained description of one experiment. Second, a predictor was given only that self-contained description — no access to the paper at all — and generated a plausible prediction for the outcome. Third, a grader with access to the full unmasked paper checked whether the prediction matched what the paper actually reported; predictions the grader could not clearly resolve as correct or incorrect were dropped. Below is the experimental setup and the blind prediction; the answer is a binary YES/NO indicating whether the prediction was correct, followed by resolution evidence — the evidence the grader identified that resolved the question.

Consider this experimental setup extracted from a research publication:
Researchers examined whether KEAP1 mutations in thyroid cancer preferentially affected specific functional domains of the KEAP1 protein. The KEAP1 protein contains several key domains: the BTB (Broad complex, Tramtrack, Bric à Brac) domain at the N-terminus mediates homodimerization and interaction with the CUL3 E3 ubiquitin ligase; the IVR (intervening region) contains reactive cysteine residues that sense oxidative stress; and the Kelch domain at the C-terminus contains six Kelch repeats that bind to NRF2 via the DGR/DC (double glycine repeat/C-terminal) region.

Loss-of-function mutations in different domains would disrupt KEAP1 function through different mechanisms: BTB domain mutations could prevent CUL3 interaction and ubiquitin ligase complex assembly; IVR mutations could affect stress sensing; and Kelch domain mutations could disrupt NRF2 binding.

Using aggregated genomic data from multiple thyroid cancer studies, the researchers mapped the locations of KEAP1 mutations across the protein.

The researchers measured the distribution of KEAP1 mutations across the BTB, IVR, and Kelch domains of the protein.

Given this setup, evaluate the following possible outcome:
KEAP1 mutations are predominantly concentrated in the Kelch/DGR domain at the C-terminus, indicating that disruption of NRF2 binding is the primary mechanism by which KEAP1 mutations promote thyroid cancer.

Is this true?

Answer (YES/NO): NO